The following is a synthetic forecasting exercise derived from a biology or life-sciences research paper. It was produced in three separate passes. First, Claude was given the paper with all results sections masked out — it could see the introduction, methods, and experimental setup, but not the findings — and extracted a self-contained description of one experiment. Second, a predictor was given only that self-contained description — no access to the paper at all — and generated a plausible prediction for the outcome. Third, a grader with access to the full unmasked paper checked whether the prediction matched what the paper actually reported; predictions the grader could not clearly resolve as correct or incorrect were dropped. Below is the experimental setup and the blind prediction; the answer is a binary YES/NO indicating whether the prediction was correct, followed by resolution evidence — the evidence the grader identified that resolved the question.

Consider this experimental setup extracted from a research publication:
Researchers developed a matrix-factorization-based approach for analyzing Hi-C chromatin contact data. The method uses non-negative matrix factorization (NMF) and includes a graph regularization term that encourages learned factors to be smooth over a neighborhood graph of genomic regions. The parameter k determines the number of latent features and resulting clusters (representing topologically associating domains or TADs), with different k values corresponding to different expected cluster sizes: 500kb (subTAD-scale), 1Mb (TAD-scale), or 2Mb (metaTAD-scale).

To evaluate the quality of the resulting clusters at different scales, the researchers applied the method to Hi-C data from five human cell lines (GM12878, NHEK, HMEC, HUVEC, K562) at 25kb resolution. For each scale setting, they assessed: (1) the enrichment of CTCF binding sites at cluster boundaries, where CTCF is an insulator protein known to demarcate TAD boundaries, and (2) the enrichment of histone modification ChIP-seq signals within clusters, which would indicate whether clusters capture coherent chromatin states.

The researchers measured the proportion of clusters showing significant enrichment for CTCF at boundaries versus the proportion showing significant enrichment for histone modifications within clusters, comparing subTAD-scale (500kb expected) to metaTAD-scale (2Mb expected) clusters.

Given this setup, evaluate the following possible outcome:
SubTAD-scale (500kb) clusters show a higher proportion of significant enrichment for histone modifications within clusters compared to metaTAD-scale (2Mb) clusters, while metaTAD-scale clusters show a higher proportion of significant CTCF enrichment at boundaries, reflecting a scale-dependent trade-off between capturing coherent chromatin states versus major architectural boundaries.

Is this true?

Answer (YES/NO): NO